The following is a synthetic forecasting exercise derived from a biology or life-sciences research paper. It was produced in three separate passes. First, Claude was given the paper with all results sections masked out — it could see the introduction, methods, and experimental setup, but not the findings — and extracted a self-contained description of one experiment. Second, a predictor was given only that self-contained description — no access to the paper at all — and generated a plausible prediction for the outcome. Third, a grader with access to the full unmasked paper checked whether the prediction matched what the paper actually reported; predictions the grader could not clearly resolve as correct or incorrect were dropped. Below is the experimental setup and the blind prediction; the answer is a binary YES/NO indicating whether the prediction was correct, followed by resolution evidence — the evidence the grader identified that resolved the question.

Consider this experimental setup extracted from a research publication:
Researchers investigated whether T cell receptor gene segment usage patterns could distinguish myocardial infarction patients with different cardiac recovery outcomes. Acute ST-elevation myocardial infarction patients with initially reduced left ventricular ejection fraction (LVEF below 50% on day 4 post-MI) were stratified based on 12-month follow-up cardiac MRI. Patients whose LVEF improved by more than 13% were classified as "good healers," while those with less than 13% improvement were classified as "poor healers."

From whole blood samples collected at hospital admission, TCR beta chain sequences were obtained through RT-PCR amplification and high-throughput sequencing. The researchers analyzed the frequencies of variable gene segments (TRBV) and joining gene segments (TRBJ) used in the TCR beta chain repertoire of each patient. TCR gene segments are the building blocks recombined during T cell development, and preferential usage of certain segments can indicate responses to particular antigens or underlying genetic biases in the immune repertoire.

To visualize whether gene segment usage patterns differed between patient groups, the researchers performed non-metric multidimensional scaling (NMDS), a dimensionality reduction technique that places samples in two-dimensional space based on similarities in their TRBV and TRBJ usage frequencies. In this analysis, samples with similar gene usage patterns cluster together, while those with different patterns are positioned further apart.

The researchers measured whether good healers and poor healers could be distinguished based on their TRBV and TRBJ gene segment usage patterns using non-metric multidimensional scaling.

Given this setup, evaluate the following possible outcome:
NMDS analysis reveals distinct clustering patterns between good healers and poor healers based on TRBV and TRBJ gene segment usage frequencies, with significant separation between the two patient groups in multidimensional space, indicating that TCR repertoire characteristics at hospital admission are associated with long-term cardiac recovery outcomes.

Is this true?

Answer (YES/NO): NO